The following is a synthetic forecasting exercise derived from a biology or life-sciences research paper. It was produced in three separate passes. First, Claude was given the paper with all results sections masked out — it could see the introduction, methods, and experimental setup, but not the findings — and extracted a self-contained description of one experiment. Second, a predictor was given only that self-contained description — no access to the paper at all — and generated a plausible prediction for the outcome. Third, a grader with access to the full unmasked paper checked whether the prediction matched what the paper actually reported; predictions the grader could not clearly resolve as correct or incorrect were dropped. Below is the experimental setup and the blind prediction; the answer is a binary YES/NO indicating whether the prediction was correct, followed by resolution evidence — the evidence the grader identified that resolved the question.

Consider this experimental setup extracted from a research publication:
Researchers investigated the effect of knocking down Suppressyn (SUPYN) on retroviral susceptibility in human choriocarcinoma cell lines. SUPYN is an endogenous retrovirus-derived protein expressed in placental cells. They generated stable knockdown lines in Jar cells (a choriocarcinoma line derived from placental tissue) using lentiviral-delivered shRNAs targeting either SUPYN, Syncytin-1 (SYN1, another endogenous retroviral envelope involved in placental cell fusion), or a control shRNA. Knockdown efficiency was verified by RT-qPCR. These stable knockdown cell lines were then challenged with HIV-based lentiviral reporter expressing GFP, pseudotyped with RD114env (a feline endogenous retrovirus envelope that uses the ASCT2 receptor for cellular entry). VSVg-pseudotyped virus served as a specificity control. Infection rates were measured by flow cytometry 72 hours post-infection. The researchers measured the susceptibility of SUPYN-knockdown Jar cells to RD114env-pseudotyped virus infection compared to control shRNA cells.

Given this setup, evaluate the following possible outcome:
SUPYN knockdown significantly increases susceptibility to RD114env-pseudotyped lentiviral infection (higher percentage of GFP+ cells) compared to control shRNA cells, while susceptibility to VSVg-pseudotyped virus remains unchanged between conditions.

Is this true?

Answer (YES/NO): YES